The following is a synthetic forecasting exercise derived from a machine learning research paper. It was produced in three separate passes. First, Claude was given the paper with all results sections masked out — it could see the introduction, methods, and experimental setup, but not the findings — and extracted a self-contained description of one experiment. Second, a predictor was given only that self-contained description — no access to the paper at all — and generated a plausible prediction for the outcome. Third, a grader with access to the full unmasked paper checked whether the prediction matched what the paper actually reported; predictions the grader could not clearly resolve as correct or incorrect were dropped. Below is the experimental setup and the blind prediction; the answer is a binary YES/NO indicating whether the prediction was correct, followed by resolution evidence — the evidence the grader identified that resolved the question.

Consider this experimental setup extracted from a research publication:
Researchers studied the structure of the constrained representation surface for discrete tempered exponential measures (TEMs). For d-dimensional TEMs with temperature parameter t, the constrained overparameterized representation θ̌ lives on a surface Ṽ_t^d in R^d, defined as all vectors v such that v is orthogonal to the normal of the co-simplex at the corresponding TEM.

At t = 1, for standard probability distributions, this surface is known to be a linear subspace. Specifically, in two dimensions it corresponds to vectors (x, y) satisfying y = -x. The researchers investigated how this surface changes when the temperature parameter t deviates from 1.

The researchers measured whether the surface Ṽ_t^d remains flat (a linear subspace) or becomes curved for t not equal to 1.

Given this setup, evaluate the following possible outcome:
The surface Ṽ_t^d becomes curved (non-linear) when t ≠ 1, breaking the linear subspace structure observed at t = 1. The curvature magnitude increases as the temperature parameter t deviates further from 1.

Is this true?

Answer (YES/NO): YES